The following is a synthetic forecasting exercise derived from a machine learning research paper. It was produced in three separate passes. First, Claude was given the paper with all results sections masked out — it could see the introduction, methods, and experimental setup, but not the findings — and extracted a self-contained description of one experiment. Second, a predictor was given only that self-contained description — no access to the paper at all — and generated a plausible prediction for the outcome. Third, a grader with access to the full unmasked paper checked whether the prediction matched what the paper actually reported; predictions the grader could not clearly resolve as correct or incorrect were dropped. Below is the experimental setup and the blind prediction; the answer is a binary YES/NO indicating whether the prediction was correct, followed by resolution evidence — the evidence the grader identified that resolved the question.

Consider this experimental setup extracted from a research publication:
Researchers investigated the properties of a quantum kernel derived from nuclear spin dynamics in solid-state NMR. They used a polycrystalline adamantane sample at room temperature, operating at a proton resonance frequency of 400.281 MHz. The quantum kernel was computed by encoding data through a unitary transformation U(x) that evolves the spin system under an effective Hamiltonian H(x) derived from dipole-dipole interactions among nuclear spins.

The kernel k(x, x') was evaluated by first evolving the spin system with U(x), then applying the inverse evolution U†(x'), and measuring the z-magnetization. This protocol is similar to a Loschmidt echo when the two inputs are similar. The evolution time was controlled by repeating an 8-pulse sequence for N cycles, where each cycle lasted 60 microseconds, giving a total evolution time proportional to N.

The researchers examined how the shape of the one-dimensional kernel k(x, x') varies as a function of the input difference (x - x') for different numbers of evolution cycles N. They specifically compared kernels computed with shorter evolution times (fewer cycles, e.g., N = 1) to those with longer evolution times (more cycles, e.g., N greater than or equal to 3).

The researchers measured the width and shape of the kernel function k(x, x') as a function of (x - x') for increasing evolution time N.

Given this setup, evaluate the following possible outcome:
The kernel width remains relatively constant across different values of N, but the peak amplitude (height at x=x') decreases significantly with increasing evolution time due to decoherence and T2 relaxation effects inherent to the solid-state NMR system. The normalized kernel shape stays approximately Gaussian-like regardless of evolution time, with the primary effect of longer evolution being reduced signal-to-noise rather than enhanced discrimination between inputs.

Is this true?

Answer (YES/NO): NO